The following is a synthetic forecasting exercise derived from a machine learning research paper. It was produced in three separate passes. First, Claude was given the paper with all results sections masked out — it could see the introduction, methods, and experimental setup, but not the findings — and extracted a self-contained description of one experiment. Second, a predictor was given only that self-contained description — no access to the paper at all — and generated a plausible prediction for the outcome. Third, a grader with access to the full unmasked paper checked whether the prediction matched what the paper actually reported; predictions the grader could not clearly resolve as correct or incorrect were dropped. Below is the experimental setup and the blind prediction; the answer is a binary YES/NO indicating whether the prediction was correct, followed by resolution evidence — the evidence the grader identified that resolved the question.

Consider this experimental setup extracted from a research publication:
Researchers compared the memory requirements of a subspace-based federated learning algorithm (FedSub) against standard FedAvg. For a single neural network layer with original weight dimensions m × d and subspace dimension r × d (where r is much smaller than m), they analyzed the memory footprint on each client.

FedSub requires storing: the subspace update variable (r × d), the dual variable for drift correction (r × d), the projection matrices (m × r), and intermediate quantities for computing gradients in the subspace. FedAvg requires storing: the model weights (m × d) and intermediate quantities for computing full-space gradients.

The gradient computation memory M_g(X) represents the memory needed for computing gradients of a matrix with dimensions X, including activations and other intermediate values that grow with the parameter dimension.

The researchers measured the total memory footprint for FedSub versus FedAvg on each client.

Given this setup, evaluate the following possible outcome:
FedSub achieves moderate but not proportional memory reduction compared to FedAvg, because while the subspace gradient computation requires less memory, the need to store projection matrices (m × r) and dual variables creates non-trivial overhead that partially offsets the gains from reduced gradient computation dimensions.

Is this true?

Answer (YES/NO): YES